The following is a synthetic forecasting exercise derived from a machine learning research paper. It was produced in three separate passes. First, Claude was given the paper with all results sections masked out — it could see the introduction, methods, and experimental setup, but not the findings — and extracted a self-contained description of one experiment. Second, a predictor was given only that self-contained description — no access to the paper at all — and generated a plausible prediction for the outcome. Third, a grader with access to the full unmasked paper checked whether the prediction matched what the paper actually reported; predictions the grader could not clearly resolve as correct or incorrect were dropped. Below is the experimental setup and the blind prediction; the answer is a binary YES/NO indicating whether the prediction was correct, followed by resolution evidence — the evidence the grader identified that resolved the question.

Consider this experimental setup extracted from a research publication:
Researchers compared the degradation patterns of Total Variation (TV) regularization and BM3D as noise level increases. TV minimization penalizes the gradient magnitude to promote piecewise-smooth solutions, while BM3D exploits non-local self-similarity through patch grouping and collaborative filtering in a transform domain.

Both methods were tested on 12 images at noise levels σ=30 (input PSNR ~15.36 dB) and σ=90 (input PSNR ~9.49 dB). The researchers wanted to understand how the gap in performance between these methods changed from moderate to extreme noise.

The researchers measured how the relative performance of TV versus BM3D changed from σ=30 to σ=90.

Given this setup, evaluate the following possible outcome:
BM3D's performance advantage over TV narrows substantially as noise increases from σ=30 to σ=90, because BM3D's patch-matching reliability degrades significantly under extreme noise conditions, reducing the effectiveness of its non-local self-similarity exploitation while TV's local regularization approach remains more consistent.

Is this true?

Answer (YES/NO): NO